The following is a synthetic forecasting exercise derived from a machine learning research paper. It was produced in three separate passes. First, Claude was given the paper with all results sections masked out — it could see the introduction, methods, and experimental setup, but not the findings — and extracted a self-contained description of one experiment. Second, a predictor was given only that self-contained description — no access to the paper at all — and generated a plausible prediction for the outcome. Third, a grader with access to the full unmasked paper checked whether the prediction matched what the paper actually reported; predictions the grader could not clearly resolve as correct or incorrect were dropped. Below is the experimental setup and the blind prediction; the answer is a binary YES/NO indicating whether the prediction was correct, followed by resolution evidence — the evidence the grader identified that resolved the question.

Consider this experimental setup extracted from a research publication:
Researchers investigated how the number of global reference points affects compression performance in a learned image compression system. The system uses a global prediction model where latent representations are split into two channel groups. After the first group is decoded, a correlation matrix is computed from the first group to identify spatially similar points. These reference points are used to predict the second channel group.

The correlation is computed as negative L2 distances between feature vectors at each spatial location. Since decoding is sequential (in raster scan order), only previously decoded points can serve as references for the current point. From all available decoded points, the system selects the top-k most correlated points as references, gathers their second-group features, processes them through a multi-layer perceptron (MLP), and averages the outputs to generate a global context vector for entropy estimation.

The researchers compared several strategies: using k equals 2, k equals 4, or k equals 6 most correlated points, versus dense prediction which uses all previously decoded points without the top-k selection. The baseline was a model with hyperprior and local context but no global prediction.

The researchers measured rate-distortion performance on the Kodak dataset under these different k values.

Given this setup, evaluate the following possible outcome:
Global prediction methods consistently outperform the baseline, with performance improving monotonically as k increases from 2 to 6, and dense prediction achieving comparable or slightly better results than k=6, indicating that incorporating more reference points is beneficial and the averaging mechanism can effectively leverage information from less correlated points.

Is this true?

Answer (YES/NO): NO